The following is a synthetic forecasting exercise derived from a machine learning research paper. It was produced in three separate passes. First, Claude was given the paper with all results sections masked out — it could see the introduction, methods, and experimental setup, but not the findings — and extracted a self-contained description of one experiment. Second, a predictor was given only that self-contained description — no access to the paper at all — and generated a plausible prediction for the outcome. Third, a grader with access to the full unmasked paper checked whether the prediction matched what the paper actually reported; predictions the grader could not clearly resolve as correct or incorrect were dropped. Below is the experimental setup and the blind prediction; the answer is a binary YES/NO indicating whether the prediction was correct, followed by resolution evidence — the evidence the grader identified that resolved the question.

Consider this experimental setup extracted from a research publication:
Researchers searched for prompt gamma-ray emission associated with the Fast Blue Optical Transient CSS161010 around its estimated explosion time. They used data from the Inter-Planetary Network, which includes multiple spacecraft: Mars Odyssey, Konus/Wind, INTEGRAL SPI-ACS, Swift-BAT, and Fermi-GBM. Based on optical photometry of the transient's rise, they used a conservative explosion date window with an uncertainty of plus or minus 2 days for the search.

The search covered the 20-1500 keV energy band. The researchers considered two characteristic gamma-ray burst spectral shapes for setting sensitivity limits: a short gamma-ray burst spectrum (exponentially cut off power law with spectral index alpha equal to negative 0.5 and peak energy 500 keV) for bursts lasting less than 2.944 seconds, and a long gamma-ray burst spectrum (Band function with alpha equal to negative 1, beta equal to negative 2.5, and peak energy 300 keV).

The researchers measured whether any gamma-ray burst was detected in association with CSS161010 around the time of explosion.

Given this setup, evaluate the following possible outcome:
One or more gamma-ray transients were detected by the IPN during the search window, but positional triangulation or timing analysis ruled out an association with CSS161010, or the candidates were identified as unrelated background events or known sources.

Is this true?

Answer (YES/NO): NO